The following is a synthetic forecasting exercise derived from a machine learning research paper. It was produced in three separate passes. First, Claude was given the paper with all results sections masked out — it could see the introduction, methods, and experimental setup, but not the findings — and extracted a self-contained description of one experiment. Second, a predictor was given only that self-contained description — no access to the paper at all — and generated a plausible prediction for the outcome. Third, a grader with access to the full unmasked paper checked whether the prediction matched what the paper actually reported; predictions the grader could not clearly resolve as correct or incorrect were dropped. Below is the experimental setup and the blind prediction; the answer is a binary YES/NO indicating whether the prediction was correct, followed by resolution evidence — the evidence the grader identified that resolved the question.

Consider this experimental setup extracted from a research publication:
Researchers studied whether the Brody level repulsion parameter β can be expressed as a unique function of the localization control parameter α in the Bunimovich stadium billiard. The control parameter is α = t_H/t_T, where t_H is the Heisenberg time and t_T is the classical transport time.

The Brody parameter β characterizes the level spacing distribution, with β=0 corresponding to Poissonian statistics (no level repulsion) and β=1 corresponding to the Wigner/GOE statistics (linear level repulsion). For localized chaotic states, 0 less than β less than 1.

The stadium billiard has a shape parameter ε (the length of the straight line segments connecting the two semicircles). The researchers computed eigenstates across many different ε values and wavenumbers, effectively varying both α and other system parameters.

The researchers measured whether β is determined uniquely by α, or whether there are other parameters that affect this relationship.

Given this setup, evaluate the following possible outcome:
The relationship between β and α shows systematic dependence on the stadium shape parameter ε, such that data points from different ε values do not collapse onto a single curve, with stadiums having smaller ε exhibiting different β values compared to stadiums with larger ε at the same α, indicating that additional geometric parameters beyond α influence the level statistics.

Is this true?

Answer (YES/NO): NO